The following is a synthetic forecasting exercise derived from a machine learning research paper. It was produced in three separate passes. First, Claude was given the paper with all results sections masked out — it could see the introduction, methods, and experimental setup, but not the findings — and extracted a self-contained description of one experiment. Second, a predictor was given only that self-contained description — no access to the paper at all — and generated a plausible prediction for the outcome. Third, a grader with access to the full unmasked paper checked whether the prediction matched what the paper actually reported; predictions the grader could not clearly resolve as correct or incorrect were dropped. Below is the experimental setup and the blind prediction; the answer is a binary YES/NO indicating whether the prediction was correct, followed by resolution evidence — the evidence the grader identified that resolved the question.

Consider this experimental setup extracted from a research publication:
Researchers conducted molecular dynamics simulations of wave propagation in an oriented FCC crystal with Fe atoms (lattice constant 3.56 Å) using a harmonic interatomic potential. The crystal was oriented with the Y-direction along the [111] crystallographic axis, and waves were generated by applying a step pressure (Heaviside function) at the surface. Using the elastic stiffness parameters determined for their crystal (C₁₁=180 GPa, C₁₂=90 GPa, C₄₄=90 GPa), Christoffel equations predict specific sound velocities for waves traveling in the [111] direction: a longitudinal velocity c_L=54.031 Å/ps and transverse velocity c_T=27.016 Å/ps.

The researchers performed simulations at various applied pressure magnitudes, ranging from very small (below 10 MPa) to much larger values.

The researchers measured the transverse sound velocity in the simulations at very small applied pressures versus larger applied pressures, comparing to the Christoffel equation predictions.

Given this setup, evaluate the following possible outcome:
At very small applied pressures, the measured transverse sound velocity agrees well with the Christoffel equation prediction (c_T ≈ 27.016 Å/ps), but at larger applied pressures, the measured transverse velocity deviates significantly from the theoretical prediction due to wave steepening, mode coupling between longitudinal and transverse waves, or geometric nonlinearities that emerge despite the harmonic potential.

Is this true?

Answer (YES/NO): YES